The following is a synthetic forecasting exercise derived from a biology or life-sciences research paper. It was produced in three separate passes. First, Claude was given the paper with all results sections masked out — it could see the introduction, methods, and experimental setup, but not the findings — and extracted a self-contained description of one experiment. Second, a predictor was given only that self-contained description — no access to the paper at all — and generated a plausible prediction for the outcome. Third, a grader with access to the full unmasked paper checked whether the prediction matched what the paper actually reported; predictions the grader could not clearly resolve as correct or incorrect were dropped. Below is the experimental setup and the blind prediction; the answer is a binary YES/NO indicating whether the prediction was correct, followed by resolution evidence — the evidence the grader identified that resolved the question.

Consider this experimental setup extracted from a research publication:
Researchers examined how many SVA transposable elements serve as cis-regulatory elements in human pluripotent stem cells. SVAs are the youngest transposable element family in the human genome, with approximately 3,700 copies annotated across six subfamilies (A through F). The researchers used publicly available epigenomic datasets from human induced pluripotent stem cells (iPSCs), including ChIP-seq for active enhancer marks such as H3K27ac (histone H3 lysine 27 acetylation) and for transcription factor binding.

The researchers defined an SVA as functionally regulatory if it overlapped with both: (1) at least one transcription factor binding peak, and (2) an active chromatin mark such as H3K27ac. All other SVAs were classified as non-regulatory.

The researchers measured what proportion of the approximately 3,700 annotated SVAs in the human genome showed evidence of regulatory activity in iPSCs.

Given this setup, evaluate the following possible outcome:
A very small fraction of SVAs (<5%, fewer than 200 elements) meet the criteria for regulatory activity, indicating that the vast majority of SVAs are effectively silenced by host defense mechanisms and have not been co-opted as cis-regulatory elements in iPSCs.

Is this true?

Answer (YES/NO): NO